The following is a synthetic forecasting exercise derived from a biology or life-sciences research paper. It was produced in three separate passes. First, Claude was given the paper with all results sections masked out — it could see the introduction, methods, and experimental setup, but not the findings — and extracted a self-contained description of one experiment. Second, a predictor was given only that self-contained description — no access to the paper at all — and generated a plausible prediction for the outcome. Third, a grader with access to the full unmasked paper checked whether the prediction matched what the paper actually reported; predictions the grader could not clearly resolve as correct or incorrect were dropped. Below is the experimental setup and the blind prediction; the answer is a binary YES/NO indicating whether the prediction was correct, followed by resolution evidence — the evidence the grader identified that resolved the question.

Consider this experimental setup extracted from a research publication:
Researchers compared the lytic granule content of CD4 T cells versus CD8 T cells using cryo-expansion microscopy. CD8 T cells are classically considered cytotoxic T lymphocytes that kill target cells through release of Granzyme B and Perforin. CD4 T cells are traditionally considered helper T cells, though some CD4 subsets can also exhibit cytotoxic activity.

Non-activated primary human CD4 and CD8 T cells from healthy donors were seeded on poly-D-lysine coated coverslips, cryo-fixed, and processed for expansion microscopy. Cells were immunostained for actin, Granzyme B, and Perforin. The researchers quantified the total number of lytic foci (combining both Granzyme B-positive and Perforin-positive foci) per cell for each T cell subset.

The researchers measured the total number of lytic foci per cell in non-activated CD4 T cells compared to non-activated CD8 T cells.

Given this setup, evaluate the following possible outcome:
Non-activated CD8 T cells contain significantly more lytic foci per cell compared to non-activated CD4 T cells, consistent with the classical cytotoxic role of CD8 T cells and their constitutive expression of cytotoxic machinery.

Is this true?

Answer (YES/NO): NO